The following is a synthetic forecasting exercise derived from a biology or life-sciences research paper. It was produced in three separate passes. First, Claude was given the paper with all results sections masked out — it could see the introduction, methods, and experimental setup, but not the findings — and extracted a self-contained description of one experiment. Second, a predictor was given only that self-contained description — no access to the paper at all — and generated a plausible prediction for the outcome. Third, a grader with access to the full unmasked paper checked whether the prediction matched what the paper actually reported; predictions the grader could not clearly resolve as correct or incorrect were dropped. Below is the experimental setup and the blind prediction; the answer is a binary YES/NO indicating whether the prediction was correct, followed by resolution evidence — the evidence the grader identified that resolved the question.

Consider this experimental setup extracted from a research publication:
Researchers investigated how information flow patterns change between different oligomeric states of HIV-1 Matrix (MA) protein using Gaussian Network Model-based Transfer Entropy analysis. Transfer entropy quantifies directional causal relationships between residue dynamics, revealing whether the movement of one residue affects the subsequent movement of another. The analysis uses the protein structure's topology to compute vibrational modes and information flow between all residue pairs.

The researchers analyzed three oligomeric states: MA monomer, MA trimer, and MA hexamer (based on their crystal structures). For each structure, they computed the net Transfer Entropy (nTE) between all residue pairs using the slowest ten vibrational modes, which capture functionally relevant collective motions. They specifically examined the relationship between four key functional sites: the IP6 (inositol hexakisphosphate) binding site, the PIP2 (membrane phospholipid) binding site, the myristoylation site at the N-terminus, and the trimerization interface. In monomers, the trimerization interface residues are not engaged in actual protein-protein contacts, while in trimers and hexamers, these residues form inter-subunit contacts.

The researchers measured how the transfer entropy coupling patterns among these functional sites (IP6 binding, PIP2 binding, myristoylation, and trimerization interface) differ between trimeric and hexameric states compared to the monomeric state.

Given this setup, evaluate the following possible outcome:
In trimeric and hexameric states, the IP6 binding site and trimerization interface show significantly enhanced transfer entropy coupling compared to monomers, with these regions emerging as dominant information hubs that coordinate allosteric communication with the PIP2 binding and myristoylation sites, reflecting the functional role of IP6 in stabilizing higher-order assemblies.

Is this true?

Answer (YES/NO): NO